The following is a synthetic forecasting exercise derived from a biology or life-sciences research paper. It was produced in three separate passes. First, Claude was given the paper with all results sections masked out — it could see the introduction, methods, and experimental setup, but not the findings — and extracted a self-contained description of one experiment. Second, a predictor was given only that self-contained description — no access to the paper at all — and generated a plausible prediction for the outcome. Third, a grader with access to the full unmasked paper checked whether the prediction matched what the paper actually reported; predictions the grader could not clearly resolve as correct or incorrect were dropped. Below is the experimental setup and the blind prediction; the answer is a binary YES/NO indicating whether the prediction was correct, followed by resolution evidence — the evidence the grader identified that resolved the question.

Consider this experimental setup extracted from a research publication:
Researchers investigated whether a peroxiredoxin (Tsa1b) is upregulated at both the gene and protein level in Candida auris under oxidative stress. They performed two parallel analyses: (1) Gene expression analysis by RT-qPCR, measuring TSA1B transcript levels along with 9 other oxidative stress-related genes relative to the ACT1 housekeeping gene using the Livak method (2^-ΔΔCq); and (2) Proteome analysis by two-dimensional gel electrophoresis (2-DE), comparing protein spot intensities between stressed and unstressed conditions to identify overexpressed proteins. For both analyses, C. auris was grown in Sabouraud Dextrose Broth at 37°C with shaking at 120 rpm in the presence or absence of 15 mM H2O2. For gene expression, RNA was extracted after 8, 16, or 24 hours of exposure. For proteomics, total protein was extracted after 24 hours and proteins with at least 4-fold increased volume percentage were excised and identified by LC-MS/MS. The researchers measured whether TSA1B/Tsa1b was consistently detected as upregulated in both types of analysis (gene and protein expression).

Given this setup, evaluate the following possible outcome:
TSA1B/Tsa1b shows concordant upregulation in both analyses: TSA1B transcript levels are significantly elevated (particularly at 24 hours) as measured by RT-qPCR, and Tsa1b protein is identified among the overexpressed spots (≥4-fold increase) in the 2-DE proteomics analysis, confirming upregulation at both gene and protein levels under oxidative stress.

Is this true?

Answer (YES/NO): NO